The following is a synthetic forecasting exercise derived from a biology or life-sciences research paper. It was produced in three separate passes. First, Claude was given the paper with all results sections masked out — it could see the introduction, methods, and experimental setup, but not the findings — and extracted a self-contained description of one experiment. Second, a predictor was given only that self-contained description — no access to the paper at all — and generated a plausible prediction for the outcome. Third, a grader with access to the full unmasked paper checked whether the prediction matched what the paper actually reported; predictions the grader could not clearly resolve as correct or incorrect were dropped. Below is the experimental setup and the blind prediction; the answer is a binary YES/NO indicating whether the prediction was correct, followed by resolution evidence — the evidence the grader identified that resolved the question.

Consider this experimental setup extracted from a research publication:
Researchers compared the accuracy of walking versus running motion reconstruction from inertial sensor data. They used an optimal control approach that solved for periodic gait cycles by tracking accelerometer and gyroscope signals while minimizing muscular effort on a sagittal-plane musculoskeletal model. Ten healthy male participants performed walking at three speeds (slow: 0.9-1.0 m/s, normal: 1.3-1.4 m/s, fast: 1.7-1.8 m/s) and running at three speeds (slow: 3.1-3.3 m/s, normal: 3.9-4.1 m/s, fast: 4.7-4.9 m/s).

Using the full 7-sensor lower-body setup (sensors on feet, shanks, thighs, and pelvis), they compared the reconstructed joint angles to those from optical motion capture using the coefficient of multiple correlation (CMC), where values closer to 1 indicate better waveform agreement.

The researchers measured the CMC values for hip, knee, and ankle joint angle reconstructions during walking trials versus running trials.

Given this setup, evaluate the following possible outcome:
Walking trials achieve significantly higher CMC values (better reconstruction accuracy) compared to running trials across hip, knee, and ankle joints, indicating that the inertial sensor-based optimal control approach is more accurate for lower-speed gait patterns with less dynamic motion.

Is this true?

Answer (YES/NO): NO